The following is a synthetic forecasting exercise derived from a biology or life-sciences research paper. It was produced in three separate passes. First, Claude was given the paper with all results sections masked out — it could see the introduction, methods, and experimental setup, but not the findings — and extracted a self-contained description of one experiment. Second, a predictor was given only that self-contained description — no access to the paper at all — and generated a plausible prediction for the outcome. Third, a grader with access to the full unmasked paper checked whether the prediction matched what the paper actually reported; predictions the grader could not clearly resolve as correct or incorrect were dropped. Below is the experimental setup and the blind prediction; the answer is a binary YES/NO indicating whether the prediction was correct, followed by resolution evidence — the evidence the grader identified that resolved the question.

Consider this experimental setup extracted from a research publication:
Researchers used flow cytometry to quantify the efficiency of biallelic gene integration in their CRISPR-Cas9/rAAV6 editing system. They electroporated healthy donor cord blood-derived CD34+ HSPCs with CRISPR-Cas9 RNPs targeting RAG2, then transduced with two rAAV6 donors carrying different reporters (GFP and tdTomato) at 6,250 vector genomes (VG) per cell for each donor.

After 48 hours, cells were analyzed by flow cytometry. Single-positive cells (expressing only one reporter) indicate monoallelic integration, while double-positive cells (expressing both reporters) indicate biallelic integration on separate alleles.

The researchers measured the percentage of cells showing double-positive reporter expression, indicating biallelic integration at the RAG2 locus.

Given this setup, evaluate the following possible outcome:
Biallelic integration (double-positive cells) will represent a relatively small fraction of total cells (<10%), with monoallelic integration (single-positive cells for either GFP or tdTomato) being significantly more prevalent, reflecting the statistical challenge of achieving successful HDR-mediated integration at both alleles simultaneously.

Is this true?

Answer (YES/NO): YES